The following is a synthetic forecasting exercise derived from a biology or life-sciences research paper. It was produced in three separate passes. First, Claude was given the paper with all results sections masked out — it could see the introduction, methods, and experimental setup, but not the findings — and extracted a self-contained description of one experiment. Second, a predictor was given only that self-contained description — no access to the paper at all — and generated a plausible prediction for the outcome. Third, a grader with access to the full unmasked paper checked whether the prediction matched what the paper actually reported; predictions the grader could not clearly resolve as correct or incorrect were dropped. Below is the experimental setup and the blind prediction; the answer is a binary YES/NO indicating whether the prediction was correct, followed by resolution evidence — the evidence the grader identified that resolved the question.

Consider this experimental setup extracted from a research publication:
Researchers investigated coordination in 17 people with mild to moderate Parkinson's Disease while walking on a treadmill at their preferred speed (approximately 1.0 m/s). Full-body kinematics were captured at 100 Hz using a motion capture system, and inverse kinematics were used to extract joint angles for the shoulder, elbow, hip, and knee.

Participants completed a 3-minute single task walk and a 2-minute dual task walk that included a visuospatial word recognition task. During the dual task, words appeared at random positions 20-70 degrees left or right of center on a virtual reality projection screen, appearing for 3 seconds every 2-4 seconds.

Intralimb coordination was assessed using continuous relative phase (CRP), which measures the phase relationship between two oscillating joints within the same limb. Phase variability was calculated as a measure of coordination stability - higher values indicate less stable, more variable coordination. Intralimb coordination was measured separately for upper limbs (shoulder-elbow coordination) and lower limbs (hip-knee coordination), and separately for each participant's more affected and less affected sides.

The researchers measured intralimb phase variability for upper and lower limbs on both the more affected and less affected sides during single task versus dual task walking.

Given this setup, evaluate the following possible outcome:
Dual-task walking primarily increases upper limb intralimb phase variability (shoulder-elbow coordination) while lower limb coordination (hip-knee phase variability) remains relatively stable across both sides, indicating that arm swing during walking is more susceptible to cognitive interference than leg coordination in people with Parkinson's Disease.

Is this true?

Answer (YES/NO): NO